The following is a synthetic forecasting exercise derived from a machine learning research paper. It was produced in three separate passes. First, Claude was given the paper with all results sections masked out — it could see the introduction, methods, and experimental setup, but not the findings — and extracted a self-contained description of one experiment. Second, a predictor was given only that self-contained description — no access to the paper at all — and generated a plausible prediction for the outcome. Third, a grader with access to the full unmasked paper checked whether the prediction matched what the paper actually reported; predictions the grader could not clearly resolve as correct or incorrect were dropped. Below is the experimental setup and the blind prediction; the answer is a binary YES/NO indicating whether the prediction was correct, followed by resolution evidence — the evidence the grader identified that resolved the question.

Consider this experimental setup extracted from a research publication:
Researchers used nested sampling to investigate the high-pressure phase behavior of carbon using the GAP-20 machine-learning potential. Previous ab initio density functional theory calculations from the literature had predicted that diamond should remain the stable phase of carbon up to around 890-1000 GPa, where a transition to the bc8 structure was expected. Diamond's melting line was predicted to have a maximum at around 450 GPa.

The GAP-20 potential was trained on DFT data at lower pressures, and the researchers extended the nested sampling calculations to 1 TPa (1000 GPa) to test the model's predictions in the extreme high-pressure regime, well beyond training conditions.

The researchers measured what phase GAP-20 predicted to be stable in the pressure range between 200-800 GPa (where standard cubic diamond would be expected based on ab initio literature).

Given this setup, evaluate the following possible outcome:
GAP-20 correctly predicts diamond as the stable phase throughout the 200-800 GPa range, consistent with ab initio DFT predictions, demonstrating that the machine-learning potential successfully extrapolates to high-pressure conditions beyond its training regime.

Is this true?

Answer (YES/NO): NO